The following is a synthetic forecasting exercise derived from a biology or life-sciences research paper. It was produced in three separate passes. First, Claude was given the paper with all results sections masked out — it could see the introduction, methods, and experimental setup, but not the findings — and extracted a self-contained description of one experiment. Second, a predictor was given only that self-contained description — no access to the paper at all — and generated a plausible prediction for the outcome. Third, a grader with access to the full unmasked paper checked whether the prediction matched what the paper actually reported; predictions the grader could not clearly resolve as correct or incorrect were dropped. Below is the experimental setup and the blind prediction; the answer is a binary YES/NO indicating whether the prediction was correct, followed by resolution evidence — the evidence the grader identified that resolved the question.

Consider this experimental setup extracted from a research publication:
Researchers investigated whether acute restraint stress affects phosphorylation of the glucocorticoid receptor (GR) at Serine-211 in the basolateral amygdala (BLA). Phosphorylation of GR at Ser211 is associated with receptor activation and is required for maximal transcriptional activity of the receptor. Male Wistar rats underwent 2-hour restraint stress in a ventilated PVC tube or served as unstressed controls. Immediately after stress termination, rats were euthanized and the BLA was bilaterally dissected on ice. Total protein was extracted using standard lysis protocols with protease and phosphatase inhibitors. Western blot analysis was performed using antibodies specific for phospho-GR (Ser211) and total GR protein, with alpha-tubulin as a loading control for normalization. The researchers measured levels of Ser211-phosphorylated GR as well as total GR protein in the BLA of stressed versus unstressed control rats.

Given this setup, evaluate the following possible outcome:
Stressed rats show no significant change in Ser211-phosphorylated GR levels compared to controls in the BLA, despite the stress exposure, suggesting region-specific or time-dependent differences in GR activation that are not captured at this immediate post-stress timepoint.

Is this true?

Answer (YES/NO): NO